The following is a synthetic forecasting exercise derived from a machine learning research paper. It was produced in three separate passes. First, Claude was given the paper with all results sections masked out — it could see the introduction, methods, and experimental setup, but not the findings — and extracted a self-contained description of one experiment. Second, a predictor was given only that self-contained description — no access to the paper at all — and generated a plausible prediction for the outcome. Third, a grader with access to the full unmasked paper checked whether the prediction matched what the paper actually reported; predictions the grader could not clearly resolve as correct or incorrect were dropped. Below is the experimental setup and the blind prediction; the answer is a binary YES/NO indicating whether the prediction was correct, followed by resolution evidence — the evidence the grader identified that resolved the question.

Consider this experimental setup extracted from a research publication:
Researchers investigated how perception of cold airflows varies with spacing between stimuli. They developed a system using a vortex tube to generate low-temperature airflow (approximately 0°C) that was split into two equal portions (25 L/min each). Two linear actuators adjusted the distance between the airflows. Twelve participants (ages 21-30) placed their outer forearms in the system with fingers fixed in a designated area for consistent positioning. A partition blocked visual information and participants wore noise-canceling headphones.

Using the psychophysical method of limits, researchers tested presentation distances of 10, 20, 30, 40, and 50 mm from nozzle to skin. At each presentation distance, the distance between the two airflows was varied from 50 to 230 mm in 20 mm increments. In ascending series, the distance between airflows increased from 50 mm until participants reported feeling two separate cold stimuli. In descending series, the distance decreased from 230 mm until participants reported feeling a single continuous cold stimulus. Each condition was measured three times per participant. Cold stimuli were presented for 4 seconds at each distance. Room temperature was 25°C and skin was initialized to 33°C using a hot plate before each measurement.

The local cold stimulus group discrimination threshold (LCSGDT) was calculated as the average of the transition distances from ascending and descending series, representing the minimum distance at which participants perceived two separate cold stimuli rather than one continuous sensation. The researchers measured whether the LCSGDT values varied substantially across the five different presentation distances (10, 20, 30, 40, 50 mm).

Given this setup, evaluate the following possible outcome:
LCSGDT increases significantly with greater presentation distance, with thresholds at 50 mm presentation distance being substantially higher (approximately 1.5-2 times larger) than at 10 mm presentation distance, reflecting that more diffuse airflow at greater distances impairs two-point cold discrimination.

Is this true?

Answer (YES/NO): NO